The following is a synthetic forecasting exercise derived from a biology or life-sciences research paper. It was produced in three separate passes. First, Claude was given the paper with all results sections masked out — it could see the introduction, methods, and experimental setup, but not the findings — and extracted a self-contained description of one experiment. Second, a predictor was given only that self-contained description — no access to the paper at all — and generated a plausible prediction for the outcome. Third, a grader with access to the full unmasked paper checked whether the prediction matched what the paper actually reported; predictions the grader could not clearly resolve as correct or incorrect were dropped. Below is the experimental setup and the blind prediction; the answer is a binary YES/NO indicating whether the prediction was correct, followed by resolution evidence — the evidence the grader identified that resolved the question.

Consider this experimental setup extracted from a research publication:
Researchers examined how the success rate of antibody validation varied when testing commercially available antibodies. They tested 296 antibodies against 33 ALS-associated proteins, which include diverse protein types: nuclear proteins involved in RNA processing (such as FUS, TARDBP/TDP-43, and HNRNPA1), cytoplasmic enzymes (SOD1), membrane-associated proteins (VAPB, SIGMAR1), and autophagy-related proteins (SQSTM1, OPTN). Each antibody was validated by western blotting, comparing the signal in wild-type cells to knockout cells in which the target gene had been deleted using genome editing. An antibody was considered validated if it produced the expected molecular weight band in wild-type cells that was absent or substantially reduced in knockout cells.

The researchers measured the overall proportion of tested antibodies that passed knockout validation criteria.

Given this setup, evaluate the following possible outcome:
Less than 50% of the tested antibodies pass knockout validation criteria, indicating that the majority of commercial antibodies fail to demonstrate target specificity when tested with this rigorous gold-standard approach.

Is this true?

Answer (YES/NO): NO